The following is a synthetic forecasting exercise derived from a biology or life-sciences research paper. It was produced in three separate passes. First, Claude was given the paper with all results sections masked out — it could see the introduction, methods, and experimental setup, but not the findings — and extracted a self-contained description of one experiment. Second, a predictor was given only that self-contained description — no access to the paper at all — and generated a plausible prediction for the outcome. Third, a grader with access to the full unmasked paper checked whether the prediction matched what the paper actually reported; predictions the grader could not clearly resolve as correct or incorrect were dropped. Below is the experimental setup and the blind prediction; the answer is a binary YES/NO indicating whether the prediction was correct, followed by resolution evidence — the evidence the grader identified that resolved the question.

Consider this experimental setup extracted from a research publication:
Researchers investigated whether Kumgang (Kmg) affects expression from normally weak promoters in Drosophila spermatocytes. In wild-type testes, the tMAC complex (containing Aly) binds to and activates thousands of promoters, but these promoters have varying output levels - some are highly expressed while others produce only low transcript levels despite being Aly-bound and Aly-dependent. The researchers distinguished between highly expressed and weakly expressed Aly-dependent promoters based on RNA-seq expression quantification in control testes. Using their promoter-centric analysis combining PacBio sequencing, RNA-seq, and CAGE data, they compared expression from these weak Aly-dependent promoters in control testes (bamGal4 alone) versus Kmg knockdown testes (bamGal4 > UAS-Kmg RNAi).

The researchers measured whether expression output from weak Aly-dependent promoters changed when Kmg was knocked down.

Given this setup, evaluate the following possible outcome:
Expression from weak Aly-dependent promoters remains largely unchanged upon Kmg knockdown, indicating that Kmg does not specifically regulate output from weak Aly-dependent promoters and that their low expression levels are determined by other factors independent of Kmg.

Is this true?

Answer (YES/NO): NO